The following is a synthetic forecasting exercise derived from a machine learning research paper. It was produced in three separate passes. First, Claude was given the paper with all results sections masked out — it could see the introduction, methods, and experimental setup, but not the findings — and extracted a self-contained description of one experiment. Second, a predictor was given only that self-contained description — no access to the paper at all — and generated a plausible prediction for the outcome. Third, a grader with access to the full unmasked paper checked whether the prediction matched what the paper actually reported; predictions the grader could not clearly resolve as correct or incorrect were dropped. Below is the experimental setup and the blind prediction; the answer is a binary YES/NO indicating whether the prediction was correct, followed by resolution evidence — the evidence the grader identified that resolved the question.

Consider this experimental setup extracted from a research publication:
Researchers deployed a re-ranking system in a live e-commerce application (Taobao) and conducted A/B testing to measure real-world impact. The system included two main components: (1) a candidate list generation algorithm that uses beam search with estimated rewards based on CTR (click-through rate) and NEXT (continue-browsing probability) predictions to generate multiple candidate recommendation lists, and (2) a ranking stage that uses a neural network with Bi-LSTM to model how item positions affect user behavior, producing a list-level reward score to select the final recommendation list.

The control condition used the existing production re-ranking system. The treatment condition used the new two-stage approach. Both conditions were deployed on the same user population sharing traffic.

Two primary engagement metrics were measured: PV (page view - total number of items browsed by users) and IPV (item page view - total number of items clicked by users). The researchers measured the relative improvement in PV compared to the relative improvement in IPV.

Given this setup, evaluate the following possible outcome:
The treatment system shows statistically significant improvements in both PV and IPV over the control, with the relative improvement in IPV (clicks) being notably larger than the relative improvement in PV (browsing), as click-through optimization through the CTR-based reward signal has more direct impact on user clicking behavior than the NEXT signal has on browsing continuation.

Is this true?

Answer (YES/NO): NO